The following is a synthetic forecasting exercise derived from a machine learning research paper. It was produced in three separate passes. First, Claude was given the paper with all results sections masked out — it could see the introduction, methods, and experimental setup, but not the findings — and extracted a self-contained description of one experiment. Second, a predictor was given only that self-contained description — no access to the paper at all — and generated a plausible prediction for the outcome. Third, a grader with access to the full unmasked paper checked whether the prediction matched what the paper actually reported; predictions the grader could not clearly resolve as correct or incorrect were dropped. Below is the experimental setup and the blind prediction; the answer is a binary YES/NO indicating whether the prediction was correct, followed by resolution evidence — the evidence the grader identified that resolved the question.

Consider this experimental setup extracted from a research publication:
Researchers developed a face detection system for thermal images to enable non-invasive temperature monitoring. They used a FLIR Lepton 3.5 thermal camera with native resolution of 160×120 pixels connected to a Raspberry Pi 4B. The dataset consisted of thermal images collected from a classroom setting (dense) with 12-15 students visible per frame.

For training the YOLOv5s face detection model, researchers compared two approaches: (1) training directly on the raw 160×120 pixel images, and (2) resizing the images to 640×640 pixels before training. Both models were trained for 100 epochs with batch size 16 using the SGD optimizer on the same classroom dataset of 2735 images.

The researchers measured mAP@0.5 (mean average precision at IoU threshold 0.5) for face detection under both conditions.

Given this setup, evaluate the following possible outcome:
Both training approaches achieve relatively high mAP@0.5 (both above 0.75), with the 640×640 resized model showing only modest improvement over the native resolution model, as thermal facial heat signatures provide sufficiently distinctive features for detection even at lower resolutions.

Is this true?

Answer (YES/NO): YES